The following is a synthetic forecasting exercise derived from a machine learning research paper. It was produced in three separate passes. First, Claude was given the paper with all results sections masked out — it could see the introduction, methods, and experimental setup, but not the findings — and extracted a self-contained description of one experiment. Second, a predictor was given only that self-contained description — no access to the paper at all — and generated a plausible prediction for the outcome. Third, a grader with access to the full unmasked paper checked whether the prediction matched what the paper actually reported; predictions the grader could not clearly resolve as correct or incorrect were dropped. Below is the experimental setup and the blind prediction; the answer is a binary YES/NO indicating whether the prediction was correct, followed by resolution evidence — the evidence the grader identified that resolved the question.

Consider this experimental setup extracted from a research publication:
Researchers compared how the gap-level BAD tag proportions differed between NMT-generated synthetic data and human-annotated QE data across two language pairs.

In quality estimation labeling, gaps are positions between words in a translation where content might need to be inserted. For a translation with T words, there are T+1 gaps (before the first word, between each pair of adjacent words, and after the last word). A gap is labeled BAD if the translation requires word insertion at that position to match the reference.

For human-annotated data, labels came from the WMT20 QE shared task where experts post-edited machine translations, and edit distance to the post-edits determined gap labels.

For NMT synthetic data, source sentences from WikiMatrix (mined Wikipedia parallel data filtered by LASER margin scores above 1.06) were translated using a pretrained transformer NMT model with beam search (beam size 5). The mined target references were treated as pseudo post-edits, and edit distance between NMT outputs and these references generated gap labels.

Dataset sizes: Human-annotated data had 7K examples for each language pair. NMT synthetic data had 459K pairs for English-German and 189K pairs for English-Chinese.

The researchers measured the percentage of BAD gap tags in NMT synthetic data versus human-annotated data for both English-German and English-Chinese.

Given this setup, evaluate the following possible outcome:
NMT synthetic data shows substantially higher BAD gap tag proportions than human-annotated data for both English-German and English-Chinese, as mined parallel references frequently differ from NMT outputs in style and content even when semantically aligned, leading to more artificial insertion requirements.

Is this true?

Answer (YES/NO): NO